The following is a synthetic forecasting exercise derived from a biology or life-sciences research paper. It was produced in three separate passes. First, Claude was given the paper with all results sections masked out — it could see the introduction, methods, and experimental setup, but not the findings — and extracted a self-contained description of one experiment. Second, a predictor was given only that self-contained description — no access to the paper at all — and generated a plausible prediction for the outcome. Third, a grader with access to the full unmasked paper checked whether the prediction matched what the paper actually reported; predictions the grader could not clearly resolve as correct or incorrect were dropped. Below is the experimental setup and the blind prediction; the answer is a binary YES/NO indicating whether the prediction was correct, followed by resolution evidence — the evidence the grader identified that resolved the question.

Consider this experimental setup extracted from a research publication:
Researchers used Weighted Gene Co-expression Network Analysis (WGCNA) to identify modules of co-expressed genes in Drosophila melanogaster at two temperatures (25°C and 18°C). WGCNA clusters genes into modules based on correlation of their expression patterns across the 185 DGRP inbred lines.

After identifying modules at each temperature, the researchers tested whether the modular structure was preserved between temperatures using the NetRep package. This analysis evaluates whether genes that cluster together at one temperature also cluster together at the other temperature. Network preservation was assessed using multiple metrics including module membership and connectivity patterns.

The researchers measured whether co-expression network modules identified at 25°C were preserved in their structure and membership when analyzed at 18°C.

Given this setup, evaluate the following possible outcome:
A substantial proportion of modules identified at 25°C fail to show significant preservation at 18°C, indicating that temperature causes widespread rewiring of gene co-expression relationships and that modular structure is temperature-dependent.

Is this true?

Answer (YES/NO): NO